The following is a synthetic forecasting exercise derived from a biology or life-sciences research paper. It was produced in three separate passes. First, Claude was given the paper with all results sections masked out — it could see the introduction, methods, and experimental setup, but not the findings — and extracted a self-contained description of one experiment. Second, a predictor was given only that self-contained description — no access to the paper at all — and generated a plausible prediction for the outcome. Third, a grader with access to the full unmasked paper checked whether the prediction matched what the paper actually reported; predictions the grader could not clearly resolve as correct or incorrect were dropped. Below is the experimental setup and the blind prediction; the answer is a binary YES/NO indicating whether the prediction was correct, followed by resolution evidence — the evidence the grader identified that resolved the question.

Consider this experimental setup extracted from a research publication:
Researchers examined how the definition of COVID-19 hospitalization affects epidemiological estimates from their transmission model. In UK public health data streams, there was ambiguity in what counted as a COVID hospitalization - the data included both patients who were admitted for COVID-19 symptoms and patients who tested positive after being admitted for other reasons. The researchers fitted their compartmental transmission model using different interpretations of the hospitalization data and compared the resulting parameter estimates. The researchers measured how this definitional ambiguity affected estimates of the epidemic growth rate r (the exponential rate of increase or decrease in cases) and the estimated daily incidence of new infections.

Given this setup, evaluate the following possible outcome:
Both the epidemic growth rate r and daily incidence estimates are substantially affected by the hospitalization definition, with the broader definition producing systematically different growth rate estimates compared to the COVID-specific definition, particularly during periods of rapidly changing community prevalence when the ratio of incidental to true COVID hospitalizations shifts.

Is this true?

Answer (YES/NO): NO